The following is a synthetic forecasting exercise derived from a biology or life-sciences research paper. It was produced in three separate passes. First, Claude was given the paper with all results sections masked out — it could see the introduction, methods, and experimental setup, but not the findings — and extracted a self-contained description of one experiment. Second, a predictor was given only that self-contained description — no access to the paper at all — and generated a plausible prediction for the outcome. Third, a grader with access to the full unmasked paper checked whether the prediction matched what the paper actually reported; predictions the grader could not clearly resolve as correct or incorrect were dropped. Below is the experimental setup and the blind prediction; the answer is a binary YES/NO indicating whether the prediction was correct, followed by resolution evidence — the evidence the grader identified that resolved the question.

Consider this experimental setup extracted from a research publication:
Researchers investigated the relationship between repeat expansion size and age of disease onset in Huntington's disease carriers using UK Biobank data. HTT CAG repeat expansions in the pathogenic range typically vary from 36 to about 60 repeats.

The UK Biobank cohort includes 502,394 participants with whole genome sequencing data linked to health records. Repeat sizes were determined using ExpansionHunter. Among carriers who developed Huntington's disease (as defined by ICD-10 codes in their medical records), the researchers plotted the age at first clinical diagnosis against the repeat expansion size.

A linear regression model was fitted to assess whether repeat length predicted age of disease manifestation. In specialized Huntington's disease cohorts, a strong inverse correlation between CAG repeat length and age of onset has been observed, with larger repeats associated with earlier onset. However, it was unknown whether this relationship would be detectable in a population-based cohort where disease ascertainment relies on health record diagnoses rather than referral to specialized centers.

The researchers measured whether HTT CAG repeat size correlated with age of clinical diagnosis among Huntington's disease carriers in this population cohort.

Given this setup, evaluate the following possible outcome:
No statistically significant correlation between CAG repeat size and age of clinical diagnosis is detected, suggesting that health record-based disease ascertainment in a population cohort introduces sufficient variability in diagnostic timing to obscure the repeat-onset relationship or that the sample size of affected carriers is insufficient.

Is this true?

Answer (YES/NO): NO